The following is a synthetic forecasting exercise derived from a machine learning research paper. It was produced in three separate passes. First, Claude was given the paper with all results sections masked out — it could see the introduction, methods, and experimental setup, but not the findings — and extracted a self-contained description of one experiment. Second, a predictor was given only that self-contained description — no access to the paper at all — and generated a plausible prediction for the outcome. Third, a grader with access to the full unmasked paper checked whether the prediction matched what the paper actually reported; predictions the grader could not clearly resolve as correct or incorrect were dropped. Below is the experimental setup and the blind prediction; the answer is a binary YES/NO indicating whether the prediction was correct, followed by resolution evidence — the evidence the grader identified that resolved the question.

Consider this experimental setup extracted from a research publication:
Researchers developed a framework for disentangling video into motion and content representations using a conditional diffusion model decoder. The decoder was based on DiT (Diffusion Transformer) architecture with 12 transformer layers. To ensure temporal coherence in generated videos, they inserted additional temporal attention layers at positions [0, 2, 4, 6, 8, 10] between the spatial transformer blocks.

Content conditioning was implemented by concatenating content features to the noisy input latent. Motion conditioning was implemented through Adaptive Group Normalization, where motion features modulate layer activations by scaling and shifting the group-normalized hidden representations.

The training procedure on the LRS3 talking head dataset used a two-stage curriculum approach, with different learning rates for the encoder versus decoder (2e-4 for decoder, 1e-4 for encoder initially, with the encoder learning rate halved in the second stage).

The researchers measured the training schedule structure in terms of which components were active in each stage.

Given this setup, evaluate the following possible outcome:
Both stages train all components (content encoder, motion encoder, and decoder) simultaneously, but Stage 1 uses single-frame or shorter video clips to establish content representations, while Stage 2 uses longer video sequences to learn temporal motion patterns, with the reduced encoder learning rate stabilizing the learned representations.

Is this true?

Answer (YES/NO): NO